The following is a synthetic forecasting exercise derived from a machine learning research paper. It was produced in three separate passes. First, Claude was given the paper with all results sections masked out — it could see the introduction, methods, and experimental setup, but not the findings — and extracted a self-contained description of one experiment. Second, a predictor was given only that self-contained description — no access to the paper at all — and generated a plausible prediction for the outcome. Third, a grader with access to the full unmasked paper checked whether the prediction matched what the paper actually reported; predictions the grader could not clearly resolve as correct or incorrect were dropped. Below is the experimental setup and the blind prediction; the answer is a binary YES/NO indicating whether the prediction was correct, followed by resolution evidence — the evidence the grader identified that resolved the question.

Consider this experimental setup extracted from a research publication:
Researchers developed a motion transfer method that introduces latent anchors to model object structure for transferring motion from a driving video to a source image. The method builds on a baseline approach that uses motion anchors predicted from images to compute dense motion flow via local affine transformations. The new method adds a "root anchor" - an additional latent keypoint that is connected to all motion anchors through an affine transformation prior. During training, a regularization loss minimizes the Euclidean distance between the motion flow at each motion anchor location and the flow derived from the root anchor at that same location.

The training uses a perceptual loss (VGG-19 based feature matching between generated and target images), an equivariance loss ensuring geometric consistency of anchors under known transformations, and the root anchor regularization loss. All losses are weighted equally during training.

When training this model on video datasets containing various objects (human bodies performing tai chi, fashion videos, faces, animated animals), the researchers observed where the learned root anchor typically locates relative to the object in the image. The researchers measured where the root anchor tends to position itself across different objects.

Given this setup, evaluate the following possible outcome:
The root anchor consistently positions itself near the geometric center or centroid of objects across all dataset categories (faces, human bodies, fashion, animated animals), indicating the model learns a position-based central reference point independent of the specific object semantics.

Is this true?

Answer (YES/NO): YES